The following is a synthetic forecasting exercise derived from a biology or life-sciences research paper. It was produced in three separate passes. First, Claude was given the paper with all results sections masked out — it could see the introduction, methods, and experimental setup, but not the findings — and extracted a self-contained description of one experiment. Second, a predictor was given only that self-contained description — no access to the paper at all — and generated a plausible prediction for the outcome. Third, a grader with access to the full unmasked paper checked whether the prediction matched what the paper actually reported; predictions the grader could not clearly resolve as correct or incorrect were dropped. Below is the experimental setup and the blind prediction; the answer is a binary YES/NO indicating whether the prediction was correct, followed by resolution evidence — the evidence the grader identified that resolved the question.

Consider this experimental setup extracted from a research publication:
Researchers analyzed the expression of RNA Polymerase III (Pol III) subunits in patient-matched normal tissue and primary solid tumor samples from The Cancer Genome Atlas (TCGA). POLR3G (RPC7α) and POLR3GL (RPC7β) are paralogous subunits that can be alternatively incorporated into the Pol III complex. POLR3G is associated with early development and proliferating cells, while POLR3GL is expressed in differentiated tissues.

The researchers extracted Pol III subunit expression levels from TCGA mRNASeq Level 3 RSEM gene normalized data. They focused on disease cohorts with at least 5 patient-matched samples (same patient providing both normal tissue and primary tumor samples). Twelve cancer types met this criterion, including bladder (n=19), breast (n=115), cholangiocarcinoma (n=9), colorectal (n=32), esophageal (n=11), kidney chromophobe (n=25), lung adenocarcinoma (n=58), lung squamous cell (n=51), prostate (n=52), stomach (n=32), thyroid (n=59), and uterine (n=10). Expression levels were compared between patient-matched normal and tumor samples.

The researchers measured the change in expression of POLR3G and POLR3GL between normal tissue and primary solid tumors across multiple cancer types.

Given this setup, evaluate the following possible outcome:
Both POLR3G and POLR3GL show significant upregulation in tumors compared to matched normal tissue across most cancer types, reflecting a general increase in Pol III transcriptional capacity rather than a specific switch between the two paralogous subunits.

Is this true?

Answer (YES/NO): NO